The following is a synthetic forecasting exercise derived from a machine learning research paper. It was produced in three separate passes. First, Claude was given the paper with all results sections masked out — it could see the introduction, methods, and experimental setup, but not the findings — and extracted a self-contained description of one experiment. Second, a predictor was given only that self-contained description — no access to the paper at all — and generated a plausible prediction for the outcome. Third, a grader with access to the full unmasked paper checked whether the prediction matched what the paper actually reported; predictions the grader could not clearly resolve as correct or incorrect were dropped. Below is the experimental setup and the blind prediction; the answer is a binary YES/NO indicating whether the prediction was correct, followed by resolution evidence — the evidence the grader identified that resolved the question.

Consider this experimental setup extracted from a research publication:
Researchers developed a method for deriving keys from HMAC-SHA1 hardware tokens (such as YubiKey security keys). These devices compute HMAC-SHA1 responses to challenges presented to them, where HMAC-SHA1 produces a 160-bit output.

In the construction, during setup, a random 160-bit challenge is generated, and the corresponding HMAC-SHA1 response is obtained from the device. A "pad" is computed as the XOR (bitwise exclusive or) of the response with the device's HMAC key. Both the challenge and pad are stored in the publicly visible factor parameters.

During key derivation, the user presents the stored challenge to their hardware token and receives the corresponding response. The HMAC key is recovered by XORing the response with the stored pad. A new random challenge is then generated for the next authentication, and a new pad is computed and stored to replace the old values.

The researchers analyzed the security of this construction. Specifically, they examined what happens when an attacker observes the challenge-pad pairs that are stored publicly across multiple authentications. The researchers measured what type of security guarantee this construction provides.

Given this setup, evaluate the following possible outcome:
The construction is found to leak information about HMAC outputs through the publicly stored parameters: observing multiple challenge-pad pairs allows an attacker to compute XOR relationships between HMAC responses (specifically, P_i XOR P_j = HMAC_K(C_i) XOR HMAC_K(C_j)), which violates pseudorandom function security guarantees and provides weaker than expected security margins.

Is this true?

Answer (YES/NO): NO